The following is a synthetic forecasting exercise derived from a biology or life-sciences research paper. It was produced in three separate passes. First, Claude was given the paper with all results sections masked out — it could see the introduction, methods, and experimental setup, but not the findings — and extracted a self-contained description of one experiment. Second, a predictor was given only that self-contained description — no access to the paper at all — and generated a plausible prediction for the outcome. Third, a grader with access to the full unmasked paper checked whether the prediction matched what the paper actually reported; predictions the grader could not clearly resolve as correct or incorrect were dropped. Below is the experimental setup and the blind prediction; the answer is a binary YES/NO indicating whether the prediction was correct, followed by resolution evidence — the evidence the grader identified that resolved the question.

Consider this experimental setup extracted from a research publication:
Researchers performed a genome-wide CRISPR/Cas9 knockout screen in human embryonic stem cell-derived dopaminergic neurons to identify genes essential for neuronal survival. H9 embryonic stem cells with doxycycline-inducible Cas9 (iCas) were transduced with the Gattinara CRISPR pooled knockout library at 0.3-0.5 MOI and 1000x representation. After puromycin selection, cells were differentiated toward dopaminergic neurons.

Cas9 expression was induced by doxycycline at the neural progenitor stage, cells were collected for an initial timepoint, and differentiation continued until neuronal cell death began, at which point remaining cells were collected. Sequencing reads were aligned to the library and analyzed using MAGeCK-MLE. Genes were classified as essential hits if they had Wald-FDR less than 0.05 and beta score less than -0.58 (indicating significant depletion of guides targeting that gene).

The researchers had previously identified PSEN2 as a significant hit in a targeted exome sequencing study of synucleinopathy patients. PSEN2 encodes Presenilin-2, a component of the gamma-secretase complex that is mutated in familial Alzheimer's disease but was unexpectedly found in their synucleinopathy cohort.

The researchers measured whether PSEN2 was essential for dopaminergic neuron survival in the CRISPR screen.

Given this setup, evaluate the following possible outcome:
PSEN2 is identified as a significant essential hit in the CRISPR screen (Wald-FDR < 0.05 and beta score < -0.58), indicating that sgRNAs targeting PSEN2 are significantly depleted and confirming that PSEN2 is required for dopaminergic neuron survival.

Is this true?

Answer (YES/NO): YES